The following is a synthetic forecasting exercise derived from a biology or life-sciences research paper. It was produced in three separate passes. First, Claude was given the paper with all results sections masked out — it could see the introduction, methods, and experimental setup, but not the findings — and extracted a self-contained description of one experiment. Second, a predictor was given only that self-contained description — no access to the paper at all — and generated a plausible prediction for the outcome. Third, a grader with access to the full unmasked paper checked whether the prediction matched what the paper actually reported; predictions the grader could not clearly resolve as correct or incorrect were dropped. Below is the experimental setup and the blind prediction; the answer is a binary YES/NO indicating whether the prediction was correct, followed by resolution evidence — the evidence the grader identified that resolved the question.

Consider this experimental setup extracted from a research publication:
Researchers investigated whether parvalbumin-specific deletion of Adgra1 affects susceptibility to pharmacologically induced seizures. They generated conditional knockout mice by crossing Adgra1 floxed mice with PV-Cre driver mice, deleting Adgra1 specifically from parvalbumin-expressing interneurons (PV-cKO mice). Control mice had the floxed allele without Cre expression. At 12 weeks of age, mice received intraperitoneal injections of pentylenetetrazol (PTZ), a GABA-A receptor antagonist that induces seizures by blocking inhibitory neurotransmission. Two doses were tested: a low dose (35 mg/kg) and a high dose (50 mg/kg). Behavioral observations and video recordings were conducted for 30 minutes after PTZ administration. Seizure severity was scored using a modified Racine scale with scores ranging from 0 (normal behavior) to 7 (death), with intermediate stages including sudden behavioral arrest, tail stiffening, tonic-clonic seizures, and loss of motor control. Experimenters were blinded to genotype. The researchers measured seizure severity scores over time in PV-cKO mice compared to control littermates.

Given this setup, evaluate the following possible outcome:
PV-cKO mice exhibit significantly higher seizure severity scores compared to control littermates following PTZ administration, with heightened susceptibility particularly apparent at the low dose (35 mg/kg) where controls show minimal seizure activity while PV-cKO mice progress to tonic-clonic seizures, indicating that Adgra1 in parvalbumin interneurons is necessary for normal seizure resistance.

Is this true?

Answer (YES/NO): NO